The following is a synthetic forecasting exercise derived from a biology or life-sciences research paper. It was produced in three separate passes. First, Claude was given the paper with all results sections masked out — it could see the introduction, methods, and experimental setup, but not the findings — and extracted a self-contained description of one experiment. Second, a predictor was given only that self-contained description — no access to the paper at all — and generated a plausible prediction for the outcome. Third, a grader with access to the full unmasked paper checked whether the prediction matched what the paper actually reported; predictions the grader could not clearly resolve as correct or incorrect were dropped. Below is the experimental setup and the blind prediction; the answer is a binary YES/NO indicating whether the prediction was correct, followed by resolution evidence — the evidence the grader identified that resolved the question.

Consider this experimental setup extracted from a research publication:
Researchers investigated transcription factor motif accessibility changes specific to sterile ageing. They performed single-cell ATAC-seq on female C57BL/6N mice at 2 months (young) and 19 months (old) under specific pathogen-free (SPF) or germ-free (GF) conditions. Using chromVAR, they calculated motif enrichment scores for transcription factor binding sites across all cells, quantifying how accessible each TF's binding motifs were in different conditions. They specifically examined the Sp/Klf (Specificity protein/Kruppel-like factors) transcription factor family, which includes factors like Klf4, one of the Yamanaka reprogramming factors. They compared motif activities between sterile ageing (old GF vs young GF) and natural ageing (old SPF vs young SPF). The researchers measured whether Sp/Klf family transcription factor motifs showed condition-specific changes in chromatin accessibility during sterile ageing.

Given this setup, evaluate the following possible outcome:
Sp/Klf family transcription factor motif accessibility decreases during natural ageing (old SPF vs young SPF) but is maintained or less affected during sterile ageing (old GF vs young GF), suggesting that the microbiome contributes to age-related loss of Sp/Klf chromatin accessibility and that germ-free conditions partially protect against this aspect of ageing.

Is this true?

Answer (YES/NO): NO